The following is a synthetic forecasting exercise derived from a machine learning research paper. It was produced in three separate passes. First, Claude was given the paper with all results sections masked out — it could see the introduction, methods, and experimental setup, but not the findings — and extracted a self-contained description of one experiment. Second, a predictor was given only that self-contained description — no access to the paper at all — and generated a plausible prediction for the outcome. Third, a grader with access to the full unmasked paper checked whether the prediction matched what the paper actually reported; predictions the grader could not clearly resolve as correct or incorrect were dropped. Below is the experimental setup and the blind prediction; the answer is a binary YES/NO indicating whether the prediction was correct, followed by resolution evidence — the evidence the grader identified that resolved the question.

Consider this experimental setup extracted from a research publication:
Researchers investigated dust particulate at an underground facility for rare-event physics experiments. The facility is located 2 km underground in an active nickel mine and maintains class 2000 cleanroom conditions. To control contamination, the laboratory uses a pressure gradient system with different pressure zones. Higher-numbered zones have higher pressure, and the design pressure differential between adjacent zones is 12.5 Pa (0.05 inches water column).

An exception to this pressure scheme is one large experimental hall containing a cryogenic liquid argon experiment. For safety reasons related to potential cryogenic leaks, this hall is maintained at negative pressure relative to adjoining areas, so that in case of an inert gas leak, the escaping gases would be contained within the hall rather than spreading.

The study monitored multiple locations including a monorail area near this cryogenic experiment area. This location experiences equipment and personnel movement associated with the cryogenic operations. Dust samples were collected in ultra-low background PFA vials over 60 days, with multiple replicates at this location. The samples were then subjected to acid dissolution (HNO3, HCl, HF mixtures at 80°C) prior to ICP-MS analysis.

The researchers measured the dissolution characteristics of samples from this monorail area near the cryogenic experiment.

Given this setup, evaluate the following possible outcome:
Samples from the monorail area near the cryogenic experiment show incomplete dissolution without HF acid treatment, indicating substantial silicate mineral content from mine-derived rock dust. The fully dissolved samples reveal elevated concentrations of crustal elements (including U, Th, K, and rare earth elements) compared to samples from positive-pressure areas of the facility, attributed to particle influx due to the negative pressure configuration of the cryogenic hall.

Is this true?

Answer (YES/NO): NO